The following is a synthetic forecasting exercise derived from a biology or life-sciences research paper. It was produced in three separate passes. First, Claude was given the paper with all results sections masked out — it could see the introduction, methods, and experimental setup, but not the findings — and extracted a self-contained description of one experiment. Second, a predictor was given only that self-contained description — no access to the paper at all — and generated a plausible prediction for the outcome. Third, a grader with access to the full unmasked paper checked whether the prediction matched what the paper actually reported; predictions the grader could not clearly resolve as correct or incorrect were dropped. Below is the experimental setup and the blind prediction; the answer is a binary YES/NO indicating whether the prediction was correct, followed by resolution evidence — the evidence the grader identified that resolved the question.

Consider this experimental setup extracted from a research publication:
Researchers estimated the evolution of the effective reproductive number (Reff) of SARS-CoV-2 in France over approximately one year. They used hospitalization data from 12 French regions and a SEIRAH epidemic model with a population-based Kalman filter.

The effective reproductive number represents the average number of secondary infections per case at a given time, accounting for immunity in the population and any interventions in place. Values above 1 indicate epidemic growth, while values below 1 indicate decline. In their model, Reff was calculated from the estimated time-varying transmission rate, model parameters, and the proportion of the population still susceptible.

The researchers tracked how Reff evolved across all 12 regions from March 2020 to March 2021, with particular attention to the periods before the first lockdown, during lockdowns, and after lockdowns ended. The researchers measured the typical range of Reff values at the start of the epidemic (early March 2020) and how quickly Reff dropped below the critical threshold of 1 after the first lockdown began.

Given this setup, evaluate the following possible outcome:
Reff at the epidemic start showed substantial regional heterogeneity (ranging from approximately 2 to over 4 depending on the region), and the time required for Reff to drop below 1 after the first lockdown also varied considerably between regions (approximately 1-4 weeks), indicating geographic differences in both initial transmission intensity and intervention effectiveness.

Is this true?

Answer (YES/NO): NO